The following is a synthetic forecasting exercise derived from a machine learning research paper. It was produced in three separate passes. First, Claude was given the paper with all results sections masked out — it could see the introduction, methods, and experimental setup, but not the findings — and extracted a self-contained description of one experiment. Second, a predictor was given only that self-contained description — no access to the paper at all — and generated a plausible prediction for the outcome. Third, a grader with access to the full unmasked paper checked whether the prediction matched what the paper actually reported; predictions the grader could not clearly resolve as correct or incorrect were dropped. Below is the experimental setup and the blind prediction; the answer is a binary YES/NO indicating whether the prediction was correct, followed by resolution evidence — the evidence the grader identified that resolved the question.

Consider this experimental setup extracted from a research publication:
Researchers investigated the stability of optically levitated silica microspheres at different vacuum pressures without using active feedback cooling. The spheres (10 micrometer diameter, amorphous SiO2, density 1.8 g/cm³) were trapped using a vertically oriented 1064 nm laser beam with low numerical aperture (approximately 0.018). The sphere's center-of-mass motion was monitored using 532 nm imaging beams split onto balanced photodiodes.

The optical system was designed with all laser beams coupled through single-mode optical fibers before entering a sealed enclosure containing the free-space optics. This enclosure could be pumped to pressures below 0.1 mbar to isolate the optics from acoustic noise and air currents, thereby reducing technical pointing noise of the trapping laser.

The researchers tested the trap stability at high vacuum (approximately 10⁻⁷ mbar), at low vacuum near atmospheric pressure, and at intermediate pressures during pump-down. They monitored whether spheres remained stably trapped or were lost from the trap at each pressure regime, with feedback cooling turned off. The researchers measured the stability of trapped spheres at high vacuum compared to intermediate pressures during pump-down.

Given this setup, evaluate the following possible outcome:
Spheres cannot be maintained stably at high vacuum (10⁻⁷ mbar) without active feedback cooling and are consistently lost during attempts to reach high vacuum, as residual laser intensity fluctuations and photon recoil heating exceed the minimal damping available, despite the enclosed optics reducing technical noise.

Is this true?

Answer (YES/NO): NO